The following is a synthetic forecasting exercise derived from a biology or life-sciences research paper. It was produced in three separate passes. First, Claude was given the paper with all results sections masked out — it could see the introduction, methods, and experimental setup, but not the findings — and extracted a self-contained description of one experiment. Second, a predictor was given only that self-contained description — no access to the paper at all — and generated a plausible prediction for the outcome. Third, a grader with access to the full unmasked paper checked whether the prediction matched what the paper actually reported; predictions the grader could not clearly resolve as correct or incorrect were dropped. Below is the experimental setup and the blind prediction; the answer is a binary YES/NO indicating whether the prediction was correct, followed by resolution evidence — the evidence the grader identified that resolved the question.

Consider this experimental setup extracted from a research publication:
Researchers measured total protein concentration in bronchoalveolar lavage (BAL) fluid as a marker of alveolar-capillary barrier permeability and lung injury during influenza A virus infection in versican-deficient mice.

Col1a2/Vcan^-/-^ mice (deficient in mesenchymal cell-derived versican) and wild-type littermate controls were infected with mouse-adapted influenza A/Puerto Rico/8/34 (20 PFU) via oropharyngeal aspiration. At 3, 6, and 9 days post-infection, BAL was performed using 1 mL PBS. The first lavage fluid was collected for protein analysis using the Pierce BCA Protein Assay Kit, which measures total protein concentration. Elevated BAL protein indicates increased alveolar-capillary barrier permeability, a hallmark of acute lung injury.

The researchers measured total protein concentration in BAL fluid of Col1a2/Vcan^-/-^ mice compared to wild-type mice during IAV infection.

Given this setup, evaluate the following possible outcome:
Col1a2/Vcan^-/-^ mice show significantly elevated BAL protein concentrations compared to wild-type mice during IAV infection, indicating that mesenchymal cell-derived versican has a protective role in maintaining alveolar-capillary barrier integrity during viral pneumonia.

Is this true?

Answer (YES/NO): NO